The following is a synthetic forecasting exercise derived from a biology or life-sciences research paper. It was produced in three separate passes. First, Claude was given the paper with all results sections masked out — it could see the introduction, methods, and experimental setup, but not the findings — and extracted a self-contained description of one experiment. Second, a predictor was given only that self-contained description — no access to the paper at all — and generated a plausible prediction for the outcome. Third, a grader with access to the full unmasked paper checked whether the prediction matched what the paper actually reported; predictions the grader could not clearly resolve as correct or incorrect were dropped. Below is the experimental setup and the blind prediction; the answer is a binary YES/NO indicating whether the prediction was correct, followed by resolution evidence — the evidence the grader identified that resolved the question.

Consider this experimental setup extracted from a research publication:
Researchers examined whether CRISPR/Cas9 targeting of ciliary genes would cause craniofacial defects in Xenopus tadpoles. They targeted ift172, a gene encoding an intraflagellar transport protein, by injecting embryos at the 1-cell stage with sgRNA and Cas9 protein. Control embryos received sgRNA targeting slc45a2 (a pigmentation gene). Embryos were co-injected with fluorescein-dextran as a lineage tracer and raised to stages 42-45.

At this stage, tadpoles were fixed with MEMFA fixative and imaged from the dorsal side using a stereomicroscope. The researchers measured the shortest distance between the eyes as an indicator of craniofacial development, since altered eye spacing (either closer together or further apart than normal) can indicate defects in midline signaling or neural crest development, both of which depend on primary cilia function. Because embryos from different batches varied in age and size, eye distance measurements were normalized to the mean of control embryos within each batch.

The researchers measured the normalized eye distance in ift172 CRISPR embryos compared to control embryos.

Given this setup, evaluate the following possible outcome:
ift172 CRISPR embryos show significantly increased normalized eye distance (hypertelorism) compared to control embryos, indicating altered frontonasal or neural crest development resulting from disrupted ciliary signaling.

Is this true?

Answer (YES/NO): NO